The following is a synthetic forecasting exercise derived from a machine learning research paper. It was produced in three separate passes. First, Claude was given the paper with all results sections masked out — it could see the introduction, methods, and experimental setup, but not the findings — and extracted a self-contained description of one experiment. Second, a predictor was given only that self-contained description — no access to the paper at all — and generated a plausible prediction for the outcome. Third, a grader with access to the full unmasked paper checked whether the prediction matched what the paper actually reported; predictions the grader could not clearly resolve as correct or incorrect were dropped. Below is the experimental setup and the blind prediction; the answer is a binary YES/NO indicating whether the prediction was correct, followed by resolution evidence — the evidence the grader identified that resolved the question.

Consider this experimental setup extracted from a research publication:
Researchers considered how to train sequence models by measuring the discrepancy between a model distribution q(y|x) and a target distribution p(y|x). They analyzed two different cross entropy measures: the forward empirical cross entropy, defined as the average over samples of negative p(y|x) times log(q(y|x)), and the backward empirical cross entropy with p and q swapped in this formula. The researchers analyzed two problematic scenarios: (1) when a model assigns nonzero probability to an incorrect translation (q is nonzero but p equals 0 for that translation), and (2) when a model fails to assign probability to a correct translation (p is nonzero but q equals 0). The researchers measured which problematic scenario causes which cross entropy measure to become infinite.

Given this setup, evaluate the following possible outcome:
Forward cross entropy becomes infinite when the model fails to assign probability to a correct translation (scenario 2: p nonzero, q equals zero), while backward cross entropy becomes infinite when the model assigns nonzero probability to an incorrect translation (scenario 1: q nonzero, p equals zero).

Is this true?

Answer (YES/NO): YES